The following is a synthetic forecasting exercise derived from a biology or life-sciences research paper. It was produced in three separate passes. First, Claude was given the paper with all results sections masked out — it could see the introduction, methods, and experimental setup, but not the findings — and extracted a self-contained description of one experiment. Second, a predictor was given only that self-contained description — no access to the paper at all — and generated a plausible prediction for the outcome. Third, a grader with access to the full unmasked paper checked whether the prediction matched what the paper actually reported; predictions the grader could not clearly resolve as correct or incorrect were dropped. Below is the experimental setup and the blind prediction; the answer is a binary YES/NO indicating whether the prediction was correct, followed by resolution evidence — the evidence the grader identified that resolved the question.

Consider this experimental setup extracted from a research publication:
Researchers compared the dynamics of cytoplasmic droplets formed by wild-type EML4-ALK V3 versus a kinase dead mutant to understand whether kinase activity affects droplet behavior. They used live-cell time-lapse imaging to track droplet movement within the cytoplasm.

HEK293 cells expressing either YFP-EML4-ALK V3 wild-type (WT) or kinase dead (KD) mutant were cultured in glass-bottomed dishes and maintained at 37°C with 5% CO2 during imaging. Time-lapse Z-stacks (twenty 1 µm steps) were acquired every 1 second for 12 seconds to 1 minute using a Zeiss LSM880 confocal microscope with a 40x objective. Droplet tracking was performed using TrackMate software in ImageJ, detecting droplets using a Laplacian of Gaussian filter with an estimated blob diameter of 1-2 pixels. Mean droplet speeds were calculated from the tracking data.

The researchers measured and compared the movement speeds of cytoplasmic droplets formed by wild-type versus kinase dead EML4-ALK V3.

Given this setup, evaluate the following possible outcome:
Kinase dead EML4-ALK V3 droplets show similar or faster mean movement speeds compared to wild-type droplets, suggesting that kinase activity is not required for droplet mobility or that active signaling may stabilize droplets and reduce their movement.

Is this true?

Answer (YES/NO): NO